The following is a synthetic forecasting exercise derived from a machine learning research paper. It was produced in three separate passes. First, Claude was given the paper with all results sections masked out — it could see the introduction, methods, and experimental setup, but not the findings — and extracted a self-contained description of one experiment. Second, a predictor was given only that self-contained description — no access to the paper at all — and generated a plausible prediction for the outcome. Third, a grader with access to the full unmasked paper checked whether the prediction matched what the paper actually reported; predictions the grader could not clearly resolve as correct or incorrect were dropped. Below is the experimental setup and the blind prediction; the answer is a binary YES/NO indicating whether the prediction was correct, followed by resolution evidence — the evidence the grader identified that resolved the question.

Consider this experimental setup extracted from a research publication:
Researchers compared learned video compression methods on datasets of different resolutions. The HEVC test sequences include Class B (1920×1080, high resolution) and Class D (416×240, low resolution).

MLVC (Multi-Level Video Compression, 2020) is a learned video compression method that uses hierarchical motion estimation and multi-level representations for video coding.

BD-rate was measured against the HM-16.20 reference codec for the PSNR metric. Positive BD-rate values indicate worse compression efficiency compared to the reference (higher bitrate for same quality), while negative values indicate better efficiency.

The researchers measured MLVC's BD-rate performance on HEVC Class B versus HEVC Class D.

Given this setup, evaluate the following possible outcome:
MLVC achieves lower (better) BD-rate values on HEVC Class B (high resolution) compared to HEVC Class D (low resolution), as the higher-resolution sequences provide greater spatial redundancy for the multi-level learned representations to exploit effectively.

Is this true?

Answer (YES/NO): YES